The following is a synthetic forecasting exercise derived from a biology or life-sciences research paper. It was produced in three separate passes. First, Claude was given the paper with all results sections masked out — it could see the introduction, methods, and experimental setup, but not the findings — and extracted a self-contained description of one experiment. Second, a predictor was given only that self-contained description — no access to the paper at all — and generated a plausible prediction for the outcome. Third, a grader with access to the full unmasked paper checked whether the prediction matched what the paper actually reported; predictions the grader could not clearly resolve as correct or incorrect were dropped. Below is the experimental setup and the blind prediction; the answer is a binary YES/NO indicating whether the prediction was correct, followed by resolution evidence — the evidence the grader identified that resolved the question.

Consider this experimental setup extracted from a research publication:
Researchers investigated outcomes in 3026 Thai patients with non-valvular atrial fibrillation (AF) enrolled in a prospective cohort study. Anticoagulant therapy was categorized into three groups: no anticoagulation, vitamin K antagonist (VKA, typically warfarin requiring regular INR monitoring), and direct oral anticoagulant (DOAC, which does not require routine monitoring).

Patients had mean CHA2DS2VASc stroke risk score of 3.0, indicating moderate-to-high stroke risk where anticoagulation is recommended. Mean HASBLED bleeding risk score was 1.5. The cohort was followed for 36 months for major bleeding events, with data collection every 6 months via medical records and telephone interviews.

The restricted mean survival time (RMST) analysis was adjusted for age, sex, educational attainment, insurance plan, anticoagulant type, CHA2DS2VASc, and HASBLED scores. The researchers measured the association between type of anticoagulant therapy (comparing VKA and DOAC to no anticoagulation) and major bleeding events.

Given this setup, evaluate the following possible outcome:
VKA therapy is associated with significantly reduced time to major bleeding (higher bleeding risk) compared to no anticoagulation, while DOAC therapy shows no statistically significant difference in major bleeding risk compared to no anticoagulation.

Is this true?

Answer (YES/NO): YES